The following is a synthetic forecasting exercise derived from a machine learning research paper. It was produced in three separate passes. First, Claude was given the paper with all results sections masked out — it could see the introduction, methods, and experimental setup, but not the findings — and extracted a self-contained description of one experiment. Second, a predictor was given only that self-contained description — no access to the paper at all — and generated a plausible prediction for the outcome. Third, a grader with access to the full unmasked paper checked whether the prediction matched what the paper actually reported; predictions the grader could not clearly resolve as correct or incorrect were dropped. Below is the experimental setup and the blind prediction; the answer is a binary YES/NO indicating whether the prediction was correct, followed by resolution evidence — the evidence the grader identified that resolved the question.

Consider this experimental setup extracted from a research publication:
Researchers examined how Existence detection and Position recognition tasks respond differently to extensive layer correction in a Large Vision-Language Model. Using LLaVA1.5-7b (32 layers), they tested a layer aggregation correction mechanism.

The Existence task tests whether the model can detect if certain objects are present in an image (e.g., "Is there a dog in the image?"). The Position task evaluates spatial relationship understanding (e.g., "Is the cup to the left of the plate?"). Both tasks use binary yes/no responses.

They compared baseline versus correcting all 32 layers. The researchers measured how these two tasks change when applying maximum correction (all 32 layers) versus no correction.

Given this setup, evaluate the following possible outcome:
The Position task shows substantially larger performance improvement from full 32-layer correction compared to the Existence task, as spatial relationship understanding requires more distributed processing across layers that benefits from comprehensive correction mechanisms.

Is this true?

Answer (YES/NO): NO